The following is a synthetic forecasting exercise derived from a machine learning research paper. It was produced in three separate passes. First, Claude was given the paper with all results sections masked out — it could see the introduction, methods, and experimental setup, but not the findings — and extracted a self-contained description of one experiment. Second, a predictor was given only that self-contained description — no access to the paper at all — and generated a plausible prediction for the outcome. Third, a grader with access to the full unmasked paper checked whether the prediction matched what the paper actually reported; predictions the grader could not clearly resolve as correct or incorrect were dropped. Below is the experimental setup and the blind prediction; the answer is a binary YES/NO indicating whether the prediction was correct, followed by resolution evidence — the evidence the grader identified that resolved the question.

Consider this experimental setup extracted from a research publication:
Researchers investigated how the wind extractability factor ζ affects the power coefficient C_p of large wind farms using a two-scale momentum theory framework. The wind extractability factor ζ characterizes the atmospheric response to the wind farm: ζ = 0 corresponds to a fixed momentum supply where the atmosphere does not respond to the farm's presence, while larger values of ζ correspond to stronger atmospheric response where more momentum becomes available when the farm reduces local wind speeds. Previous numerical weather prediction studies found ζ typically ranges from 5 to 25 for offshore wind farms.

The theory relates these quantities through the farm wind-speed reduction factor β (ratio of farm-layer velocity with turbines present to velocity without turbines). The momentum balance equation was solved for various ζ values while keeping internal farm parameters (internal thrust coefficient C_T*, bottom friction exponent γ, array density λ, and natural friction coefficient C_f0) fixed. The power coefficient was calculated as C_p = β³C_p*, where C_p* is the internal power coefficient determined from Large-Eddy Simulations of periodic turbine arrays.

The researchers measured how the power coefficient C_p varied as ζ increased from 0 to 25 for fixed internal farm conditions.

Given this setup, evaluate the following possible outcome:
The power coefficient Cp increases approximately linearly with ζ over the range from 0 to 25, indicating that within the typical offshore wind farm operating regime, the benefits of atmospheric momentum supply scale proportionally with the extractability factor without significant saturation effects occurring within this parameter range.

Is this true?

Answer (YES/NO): NO